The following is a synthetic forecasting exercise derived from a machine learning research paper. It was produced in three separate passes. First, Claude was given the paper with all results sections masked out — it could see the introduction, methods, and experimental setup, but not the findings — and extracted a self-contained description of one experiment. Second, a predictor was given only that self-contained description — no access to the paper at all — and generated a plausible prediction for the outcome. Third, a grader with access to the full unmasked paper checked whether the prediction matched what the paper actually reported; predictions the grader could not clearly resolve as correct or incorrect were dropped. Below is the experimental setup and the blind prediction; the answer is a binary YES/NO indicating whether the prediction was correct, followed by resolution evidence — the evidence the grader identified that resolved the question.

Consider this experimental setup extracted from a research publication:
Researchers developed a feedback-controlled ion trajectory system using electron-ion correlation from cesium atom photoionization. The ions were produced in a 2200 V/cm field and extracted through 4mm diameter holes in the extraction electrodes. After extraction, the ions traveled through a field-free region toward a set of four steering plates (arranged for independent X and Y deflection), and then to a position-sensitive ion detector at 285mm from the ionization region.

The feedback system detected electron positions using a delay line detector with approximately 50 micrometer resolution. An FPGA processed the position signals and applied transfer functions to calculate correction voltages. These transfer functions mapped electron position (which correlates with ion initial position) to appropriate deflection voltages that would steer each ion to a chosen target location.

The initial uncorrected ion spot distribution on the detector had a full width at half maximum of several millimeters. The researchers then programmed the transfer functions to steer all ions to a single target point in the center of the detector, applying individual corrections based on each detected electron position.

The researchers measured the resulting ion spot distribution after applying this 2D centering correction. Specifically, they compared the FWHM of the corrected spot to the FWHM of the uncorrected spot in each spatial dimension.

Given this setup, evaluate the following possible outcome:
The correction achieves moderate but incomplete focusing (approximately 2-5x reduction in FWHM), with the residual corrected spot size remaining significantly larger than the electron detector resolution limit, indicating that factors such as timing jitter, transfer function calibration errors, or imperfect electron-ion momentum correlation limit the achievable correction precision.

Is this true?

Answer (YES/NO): NO